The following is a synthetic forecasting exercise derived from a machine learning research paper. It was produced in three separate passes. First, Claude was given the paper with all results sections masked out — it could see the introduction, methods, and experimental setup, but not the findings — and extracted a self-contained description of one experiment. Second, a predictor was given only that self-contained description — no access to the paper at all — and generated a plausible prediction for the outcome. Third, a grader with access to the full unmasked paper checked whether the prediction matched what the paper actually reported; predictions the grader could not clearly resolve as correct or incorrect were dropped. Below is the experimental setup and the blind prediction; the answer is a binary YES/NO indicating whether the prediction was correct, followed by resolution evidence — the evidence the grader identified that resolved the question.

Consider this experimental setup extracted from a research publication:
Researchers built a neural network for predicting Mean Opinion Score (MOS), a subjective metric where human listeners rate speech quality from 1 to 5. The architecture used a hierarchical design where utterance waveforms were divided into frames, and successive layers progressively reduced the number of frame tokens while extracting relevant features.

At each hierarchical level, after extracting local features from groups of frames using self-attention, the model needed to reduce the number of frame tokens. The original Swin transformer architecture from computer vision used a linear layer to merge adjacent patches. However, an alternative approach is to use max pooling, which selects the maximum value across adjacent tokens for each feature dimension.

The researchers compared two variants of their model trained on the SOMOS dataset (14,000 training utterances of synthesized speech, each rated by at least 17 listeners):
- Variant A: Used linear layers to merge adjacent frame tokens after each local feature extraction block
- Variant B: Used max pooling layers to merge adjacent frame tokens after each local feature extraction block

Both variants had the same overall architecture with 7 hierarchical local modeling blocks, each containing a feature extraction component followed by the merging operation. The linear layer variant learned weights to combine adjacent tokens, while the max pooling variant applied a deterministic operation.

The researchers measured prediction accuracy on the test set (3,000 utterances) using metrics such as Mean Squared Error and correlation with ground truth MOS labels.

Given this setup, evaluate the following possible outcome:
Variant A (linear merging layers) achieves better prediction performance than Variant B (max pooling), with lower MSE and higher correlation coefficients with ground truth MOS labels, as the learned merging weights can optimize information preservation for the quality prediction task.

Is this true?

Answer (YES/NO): NO